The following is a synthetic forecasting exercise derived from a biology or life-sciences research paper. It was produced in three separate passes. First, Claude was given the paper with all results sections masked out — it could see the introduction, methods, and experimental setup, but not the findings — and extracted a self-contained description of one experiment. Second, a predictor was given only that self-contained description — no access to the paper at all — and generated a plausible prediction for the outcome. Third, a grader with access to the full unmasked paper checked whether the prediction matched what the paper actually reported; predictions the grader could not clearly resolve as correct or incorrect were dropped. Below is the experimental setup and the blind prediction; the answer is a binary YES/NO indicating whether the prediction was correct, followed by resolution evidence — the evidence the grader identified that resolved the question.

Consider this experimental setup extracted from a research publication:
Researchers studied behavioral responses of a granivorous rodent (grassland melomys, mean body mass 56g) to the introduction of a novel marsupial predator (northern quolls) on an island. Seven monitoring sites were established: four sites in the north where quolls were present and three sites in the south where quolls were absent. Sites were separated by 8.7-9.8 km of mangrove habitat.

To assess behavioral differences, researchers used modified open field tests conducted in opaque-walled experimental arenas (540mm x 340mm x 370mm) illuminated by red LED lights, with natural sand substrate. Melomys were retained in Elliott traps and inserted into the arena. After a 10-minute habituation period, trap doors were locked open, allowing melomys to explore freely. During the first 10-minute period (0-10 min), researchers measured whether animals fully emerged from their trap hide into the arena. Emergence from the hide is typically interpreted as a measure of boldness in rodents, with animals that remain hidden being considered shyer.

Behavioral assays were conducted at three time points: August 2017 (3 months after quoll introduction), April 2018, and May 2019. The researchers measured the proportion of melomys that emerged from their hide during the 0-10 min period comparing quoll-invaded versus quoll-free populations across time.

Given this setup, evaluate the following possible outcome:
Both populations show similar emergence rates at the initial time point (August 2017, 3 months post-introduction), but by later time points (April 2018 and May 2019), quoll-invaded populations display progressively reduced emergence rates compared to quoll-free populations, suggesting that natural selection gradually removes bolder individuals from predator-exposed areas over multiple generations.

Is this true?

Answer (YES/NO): NO